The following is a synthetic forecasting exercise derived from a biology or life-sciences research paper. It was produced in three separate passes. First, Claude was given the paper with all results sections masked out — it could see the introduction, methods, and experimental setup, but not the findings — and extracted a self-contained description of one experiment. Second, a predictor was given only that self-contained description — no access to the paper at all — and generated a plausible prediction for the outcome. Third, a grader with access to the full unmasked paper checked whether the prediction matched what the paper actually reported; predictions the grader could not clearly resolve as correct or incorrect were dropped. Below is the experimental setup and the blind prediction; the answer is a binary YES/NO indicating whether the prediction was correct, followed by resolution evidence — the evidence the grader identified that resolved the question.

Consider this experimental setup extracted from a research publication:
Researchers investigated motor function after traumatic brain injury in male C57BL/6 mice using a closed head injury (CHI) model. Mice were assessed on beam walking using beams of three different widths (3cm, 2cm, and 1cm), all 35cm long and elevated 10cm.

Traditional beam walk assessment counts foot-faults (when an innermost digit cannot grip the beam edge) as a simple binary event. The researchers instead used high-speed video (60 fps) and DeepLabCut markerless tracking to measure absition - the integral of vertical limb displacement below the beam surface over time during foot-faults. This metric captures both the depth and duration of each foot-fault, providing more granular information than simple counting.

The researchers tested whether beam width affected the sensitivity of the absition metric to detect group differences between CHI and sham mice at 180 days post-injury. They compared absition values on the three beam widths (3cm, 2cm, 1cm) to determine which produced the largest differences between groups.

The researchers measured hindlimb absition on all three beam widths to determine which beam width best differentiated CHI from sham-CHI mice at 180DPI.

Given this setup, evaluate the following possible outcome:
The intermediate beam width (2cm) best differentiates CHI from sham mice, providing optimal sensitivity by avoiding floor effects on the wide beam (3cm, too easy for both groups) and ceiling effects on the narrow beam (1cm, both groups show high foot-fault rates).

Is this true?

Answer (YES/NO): NO